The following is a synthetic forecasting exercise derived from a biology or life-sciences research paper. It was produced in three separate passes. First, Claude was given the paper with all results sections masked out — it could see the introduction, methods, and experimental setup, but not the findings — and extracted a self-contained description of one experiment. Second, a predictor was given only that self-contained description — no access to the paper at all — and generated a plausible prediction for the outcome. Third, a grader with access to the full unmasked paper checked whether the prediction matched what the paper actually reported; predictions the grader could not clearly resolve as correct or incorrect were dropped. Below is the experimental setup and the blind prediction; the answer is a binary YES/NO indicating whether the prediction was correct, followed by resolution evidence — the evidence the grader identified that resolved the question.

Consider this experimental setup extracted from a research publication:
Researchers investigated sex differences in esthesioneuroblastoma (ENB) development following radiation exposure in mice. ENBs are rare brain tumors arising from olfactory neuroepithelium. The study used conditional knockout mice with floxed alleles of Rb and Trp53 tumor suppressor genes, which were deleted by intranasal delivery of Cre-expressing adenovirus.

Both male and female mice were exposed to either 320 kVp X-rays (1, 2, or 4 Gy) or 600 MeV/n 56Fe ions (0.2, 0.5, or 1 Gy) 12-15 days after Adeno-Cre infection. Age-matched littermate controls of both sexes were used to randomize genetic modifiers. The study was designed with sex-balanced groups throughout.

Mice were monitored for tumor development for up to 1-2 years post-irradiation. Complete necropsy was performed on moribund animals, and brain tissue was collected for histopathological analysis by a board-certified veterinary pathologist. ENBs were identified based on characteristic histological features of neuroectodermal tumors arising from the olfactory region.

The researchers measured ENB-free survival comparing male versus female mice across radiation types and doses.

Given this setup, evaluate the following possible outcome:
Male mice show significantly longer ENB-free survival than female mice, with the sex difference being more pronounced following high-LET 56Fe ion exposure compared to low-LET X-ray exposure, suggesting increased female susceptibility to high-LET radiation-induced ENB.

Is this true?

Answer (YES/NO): NO